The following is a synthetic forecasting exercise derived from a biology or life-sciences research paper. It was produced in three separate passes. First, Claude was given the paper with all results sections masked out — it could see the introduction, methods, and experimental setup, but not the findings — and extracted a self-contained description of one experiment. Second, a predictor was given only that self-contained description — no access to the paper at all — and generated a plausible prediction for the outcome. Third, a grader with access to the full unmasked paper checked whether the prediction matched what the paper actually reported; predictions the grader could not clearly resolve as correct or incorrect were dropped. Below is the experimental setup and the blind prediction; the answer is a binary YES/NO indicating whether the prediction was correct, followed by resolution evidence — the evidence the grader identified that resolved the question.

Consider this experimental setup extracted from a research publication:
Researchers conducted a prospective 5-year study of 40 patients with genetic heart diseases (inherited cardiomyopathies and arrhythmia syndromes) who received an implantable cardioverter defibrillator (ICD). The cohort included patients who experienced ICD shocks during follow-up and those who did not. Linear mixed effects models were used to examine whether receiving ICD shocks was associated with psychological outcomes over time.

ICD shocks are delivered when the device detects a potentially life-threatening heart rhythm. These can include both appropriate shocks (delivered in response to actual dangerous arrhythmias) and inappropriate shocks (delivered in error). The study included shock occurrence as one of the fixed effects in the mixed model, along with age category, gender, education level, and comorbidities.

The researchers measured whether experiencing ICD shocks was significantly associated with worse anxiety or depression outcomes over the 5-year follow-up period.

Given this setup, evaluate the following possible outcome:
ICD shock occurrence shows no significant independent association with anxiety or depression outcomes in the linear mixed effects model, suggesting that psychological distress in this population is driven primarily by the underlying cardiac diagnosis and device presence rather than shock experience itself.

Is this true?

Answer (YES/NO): NO